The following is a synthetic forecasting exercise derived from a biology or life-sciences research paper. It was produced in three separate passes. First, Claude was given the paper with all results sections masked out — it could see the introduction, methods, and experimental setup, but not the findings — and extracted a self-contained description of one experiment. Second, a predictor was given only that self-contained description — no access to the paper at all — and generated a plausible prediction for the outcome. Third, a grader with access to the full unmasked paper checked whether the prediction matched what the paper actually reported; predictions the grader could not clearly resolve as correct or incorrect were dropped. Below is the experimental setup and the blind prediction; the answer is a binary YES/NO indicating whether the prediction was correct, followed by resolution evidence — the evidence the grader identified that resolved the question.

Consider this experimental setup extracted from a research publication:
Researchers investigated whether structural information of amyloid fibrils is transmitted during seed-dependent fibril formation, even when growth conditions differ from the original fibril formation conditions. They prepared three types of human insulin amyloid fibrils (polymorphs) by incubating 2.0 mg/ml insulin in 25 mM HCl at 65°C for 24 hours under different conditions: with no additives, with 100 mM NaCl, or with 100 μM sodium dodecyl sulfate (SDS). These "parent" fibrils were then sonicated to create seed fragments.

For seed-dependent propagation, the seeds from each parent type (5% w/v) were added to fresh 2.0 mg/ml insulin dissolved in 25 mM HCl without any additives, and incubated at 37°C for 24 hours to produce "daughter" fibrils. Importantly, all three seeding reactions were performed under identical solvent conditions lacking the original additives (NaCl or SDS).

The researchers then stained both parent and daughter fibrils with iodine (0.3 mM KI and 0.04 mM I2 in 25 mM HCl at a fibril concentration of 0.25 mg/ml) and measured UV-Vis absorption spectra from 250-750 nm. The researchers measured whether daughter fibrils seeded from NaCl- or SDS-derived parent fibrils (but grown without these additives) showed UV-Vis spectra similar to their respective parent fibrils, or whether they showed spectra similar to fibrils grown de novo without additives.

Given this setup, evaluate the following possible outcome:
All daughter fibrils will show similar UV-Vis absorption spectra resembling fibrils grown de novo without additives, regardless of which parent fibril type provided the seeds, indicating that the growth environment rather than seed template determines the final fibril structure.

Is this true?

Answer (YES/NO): NO